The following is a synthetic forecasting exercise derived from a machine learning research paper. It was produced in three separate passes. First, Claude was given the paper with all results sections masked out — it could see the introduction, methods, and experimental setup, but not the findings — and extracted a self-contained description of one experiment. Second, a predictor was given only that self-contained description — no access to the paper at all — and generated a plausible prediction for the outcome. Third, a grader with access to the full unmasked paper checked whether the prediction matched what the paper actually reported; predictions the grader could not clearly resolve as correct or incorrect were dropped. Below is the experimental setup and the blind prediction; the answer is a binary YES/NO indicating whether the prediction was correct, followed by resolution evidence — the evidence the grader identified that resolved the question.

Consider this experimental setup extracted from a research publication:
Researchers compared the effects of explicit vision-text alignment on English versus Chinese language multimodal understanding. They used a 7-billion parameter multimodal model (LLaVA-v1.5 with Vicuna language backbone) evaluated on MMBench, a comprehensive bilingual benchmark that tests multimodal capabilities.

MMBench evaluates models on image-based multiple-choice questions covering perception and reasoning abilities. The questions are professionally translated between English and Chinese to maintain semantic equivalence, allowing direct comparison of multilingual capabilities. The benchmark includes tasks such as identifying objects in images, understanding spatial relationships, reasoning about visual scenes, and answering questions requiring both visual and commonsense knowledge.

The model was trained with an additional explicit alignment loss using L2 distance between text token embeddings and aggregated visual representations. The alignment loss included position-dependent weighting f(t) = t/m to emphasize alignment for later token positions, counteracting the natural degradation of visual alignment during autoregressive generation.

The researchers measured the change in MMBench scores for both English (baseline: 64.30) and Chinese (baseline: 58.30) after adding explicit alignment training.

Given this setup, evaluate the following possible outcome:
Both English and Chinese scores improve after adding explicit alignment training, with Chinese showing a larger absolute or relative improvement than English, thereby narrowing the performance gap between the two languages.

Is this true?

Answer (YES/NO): NO